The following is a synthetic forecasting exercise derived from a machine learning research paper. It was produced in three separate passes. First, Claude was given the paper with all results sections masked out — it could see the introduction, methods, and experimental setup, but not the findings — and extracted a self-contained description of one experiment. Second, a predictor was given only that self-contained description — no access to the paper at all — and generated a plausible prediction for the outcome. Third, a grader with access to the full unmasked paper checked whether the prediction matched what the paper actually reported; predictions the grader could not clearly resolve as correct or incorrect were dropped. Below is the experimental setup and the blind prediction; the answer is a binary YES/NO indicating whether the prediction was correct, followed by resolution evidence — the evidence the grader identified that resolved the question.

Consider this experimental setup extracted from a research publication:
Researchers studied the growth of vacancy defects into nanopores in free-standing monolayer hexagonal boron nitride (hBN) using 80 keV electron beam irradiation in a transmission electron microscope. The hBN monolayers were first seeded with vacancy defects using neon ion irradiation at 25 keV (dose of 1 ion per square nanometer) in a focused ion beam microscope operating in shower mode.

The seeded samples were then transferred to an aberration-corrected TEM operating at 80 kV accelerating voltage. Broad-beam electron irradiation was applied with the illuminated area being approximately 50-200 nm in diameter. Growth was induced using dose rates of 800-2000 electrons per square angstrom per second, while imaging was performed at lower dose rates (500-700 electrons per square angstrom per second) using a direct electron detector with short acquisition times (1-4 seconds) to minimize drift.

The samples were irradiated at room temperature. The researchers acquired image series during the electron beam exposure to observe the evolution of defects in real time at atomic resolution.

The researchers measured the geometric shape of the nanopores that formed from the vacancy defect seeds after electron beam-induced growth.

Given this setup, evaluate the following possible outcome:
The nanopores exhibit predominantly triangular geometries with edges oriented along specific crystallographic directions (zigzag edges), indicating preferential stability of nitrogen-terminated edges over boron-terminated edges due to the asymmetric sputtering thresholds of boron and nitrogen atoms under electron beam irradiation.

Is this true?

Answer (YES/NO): YES